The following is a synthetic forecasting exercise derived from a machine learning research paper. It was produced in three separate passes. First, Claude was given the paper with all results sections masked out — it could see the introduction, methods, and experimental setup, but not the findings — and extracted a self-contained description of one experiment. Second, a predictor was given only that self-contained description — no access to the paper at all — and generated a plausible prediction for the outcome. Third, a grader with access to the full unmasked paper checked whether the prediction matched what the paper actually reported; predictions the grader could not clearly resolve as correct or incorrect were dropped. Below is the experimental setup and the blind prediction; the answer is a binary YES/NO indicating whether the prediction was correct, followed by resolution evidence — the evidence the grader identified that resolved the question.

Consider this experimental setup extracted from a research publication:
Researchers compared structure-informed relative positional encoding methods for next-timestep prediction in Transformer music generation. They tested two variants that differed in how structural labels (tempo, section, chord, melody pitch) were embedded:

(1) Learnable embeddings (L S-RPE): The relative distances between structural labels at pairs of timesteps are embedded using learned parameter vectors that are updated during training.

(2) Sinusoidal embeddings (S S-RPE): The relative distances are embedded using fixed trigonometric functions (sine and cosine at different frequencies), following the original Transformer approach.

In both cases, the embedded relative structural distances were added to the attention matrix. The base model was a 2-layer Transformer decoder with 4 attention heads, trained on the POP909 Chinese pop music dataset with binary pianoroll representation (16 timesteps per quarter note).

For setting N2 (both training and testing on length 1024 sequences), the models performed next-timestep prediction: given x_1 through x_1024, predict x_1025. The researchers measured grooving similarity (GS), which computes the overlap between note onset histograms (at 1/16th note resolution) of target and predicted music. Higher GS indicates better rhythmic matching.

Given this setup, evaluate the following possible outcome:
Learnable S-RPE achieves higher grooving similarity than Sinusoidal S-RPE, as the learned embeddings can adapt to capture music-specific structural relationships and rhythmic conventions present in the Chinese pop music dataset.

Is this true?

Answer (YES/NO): NO